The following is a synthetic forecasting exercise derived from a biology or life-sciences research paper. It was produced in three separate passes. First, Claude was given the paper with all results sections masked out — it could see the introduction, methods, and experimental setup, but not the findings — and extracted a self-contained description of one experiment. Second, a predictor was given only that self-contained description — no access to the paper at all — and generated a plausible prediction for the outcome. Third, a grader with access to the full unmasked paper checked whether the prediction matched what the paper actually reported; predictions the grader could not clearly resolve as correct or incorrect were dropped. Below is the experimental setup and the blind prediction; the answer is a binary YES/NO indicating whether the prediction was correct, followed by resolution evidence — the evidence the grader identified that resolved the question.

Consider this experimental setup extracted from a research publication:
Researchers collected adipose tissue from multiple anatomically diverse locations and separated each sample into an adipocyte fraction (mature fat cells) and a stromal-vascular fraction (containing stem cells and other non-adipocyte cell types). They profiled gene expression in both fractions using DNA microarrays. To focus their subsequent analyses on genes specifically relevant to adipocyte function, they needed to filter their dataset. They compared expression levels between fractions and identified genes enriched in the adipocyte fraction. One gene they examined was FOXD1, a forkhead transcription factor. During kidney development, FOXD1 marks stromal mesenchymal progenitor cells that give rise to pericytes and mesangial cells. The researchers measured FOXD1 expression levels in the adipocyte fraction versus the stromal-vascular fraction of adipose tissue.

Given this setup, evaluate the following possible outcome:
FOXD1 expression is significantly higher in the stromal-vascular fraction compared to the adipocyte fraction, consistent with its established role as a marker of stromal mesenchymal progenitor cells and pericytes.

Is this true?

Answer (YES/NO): YES